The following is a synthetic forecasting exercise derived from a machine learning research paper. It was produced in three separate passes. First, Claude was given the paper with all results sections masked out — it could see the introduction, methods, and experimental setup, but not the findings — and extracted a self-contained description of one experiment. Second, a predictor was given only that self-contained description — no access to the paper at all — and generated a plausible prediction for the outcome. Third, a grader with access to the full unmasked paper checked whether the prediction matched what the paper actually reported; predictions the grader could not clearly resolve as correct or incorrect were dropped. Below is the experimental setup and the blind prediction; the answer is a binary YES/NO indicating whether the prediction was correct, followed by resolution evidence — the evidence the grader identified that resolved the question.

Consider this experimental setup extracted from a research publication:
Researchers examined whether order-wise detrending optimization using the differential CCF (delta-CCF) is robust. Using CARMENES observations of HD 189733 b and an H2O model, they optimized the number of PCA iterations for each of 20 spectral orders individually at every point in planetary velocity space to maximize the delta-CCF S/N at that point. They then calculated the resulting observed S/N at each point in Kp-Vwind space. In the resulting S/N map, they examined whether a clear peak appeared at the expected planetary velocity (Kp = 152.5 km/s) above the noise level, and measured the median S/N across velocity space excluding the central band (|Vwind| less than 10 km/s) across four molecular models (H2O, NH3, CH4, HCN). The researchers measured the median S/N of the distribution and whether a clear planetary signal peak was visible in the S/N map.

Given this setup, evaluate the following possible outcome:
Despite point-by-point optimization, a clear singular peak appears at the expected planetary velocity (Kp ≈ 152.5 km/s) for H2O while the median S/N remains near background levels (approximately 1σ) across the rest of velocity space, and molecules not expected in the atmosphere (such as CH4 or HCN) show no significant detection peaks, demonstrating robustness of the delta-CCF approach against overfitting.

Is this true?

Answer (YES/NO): NO